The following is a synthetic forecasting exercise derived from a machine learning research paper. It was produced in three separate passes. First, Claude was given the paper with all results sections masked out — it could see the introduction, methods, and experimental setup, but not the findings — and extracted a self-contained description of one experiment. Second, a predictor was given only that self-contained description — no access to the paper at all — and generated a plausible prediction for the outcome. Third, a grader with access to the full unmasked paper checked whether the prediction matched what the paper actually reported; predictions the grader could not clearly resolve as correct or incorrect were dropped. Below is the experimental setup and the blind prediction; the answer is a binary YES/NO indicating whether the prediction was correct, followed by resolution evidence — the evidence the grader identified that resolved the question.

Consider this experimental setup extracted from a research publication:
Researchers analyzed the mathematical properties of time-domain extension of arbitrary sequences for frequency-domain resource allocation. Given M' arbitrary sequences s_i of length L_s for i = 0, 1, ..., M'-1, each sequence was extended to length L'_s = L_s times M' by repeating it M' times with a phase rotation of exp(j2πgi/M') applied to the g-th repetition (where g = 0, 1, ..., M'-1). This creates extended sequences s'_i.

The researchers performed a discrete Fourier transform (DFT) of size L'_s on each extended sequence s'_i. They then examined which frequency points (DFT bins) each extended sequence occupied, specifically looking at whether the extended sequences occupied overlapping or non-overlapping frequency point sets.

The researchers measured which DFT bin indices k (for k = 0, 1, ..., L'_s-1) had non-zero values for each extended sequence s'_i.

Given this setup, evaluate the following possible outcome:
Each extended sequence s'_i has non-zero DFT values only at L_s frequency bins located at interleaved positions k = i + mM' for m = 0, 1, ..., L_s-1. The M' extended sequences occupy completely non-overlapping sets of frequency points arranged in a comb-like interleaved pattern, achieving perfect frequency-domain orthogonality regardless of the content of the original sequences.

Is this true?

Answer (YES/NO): YES